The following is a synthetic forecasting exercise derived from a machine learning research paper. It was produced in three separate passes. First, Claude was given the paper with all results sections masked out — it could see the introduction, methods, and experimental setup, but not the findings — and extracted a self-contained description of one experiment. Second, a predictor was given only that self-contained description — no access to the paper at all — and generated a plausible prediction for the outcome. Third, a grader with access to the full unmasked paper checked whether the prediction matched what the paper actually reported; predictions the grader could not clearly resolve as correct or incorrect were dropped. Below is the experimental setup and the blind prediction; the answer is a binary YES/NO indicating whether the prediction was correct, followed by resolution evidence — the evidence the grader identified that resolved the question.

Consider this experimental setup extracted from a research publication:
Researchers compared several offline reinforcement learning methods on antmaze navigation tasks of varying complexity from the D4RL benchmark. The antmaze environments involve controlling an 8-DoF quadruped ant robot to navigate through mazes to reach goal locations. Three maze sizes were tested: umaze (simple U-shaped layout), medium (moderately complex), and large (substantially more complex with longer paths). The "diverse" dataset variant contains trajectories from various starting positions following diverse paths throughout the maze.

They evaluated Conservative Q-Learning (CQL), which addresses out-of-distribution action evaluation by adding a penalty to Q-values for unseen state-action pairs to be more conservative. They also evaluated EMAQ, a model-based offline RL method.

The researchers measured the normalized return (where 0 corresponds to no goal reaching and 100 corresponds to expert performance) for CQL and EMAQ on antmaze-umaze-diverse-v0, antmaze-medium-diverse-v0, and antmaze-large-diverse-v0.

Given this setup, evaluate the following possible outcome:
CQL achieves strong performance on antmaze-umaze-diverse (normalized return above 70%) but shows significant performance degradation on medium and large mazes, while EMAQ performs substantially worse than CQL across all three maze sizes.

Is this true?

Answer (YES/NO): NO